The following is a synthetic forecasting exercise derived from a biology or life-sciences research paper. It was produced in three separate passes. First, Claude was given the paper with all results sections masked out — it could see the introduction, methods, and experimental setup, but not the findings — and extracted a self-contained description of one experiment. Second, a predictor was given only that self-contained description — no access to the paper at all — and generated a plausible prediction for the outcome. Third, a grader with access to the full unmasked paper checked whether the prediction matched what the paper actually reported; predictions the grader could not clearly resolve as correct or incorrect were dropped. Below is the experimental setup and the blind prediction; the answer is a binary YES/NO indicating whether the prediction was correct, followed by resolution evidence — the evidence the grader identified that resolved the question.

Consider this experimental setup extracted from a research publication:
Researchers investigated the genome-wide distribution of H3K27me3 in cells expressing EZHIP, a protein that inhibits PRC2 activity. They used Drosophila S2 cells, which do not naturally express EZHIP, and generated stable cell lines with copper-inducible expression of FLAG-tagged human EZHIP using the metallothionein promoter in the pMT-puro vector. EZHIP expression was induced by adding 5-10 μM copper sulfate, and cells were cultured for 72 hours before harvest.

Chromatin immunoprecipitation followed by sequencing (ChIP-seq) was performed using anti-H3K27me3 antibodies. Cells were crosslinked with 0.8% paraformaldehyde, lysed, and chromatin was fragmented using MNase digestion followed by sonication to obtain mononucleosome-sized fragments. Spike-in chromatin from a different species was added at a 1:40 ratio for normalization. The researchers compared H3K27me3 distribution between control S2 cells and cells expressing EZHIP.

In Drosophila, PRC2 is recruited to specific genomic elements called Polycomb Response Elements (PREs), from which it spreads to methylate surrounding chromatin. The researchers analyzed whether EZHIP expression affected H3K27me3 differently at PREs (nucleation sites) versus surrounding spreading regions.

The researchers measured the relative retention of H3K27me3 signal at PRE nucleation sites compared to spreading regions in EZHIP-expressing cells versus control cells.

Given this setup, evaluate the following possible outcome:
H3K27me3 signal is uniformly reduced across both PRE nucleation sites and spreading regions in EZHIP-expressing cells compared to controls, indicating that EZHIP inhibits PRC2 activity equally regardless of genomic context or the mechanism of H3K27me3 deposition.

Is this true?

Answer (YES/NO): NO